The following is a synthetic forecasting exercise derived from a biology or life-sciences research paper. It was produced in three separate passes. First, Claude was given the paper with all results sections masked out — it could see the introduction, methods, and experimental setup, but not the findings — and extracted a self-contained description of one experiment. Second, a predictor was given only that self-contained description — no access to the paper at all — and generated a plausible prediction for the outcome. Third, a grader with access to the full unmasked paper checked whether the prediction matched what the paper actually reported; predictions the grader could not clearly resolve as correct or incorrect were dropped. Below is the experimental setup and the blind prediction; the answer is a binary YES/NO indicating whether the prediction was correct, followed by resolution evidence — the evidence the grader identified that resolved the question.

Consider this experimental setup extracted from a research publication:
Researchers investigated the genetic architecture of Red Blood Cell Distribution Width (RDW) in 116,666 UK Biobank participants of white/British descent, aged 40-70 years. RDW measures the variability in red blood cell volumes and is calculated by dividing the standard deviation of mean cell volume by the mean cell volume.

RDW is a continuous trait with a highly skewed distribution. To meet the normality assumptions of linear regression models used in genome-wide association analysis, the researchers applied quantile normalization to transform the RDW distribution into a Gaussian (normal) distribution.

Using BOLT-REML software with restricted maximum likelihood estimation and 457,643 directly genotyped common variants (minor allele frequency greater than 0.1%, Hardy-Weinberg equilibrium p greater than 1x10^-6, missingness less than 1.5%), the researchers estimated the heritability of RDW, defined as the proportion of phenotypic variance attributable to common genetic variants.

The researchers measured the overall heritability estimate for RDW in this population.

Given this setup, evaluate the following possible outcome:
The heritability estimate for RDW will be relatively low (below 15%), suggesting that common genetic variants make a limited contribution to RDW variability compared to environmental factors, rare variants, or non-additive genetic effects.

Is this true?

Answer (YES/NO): NO